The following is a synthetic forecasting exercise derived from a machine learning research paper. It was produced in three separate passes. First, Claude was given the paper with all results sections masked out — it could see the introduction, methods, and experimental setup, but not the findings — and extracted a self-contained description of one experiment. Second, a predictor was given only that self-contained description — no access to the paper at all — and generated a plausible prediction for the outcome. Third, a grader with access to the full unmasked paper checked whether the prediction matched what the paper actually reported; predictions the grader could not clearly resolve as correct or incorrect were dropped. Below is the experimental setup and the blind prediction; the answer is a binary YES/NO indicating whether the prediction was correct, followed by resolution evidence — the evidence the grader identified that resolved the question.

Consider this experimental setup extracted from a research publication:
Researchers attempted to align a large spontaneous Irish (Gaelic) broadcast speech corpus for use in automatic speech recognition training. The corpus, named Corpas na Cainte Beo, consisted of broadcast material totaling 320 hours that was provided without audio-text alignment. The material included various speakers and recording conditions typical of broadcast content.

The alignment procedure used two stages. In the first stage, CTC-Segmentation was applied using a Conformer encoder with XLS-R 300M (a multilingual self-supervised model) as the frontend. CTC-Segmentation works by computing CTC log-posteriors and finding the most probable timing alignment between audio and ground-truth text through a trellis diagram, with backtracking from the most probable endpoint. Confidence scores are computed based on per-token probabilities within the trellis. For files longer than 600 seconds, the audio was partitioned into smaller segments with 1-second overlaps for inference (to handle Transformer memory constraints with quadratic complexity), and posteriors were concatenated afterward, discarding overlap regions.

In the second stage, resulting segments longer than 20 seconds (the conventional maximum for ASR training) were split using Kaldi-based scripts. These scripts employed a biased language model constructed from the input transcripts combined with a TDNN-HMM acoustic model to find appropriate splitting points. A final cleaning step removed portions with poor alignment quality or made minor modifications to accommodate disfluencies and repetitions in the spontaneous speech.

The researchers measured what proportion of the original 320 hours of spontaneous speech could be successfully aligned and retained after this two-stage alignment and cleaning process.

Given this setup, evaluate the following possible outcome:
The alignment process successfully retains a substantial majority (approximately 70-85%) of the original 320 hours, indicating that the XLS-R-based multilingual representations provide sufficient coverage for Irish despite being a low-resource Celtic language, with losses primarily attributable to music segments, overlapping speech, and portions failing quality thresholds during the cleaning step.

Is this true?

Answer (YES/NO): NO